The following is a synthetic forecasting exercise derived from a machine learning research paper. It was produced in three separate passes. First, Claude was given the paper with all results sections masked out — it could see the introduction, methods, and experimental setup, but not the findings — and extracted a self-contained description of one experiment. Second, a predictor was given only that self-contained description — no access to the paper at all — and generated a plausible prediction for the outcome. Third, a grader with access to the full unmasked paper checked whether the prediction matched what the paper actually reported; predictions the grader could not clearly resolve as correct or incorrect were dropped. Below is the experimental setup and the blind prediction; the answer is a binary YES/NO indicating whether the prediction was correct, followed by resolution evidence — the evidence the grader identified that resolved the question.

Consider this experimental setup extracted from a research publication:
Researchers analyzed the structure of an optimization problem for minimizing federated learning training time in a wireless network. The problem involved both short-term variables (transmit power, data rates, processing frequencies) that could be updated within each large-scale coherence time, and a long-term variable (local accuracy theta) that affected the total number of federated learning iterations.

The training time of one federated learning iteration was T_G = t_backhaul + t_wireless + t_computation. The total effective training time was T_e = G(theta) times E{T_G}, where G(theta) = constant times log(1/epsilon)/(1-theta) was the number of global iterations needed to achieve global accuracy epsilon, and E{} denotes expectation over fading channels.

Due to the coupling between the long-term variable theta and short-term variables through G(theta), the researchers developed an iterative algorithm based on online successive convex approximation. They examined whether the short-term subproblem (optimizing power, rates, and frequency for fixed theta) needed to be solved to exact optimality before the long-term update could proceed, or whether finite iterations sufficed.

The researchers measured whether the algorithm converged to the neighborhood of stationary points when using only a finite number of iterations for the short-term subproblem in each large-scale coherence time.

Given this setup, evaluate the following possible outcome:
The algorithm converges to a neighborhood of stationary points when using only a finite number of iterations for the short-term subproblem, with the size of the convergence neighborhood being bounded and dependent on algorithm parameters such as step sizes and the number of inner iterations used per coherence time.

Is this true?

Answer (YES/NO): YES